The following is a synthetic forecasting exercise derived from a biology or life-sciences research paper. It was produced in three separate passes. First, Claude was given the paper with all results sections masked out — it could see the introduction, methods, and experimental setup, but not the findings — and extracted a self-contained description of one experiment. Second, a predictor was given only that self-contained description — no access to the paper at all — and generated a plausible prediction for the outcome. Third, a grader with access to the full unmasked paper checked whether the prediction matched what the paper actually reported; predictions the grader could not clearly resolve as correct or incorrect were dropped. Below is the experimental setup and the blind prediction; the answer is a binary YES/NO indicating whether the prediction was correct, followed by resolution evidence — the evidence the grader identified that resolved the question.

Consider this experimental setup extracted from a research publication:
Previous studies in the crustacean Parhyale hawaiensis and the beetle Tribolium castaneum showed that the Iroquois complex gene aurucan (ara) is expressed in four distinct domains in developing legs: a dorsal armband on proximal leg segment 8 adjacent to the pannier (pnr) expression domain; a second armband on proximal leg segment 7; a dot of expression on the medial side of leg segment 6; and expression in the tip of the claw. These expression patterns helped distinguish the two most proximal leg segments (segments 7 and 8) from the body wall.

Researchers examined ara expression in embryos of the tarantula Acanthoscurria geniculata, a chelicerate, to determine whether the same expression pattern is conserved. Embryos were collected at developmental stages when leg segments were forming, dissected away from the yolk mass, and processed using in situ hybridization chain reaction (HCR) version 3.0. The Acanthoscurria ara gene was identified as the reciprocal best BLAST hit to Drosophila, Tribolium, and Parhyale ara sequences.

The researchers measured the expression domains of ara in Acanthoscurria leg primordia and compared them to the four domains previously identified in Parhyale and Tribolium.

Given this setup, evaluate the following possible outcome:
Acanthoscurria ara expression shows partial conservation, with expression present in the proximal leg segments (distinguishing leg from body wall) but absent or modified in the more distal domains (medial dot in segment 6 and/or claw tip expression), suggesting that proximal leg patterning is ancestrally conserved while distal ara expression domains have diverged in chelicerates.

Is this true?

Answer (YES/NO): YES